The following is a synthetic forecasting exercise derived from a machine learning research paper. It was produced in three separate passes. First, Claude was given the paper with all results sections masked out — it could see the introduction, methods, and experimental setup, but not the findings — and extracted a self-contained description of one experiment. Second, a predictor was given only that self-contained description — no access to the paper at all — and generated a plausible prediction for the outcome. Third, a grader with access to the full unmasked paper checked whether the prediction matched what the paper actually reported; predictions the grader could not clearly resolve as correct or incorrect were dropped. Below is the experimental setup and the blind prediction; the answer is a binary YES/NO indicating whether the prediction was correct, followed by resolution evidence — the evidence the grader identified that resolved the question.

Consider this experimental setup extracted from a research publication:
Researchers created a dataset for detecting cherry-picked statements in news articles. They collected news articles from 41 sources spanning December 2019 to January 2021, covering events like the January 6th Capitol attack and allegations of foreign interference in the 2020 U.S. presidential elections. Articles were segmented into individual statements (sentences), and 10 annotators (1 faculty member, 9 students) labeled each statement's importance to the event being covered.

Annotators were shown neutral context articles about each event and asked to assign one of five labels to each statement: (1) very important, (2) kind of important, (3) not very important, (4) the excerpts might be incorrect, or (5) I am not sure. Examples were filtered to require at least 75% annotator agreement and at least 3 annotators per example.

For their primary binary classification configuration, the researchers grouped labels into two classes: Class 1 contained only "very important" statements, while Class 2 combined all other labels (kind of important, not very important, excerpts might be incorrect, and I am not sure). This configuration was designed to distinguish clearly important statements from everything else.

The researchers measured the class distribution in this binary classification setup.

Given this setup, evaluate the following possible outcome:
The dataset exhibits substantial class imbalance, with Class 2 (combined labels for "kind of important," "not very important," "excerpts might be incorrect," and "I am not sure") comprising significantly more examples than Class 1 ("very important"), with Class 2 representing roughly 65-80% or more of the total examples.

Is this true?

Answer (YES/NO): NO